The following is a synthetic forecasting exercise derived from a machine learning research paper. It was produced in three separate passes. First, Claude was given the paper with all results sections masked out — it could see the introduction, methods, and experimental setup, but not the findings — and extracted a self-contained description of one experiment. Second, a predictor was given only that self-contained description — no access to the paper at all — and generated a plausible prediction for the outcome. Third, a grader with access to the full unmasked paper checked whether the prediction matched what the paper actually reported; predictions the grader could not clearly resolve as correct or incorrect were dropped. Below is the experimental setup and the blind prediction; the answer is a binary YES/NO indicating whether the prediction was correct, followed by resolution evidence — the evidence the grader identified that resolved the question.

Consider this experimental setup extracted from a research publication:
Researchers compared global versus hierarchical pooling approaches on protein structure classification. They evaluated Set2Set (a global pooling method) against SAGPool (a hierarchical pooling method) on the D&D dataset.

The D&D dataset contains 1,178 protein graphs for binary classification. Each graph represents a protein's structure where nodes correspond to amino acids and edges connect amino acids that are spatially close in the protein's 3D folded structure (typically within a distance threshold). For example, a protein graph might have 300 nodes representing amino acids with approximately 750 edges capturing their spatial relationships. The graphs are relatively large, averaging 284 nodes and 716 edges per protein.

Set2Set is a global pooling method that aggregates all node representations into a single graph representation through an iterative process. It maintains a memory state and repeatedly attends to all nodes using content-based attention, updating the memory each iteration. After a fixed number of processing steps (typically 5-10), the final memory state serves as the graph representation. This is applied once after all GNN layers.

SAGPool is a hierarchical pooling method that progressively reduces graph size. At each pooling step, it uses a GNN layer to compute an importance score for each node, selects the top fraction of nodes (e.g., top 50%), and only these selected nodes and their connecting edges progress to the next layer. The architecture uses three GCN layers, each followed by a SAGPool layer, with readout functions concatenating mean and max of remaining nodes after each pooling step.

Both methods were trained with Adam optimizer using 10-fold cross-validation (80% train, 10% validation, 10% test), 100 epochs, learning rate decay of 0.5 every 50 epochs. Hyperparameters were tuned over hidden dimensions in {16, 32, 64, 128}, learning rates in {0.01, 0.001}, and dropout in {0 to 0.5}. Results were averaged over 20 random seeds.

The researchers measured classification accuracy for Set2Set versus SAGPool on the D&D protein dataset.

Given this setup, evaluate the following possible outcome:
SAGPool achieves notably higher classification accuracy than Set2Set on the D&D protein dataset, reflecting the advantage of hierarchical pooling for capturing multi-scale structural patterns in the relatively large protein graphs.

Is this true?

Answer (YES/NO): YES